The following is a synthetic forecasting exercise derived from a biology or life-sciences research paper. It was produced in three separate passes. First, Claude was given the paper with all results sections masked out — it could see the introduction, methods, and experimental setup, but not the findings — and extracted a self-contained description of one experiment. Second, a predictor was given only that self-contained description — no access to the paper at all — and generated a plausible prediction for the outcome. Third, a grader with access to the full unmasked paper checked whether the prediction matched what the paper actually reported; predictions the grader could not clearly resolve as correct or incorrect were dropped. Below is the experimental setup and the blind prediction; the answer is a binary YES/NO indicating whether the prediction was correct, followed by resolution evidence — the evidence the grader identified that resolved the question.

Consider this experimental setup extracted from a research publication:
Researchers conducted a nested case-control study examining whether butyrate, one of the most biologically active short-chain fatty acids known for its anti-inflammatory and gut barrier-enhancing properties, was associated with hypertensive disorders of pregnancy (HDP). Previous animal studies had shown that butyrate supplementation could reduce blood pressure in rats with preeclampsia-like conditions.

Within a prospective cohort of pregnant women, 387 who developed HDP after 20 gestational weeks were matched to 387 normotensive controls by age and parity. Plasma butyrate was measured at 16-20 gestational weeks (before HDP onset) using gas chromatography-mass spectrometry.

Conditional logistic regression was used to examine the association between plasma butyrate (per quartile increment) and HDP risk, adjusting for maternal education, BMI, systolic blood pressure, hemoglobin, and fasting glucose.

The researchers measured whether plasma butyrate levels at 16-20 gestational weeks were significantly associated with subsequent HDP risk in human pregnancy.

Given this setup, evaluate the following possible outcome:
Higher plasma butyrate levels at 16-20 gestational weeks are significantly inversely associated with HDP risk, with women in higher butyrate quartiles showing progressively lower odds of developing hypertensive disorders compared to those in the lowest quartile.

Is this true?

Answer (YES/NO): NO